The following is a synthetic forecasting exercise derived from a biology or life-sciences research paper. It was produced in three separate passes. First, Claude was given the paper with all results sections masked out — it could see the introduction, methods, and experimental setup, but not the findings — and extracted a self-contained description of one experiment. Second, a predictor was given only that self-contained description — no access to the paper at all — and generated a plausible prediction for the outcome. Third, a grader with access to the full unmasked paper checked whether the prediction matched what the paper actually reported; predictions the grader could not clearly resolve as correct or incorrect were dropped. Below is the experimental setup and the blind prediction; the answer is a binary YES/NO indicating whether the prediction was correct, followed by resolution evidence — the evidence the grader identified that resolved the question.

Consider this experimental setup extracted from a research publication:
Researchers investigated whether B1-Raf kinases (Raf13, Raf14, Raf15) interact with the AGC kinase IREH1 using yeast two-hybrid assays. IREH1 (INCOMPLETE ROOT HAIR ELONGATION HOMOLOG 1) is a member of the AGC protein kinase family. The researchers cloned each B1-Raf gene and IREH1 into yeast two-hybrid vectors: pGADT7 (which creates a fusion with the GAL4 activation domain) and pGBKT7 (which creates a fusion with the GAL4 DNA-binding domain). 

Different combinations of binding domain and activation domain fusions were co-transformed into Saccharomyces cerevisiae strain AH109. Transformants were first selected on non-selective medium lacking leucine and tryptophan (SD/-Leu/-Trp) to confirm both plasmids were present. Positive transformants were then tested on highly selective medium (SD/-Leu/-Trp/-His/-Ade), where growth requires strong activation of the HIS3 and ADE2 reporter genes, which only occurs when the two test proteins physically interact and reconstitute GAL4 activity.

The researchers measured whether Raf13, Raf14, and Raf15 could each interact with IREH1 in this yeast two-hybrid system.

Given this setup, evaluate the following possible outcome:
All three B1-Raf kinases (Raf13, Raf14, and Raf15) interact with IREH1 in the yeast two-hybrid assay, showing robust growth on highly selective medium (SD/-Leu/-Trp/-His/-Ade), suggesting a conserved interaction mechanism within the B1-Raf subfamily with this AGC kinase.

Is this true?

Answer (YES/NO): NO